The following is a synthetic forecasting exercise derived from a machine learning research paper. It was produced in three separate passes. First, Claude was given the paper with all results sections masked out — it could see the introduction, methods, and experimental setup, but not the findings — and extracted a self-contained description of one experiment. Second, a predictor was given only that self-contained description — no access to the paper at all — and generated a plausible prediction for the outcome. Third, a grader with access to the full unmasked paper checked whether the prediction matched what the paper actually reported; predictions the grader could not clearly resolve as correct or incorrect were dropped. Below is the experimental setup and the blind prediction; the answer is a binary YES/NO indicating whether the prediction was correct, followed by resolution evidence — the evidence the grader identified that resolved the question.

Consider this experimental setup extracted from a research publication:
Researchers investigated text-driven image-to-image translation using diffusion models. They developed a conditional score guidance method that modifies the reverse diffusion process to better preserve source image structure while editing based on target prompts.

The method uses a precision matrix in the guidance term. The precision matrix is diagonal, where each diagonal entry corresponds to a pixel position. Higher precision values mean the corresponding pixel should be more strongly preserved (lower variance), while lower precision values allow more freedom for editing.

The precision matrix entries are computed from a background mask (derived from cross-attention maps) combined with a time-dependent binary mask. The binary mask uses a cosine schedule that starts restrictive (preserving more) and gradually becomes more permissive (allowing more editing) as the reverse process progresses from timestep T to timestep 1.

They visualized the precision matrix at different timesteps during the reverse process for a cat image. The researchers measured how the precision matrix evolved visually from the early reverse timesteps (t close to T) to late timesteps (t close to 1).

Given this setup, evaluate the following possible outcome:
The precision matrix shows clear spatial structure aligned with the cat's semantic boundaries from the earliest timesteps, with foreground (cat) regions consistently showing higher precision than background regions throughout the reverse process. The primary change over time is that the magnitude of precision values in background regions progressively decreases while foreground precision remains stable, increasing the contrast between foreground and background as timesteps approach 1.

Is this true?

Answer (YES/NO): NO